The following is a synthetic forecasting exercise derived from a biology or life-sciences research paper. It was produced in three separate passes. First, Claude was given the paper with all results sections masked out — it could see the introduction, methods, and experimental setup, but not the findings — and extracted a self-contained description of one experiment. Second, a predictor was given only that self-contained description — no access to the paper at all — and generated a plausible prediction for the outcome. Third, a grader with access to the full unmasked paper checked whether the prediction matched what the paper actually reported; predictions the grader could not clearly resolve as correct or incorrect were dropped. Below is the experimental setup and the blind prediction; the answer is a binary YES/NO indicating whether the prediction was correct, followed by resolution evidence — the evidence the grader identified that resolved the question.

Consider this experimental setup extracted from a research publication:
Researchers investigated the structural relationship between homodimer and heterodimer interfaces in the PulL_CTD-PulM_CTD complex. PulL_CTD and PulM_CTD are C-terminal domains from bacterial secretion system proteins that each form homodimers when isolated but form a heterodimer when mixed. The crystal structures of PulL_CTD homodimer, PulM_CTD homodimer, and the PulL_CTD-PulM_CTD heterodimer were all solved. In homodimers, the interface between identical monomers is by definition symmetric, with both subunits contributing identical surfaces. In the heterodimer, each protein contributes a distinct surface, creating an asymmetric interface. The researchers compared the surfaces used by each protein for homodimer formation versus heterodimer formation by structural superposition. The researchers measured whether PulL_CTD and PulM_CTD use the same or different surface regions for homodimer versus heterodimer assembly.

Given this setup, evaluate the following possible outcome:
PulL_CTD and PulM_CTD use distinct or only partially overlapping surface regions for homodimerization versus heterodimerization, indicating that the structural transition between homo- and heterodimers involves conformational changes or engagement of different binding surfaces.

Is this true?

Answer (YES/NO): NO